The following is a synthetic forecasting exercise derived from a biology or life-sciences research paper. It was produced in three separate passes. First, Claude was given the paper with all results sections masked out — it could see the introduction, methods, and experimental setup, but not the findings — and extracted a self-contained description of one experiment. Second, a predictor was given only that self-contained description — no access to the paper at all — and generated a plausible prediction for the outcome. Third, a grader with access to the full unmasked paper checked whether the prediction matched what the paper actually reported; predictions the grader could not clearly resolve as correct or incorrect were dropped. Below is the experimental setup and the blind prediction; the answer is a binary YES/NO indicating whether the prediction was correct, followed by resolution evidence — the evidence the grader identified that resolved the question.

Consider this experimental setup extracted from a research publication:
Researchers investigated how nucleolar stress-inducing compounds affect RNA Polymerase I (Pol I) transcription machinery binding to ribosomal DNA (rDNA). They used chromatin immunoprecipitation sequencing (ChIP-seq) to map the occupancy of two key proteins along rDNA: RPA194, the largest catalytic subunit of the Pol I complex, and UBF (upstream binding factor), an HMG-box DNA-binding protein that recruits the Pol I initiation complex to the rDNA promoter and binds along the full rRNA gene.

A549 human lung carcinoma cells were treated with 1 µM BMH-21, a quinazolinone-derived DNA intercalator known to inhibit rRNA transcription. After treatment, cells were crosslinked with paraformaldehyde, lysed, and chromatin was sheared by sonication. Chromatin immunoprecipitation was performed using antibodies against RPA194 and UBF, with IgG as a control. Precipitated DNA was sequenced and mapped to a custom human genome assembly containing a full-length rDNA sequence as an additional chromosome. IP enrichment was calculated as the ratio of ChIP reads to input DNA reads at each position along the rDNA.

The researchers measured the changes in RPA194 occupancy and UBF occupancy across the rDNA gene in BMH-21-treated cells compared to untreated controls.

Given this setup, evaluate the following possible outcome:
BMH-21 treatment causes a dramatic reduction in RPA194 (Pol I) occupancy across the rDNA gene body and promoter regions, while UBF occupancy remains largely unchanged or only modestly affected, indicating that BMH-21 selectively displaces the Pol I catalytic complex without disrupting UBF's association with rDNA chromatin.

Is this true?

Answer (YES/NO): NO